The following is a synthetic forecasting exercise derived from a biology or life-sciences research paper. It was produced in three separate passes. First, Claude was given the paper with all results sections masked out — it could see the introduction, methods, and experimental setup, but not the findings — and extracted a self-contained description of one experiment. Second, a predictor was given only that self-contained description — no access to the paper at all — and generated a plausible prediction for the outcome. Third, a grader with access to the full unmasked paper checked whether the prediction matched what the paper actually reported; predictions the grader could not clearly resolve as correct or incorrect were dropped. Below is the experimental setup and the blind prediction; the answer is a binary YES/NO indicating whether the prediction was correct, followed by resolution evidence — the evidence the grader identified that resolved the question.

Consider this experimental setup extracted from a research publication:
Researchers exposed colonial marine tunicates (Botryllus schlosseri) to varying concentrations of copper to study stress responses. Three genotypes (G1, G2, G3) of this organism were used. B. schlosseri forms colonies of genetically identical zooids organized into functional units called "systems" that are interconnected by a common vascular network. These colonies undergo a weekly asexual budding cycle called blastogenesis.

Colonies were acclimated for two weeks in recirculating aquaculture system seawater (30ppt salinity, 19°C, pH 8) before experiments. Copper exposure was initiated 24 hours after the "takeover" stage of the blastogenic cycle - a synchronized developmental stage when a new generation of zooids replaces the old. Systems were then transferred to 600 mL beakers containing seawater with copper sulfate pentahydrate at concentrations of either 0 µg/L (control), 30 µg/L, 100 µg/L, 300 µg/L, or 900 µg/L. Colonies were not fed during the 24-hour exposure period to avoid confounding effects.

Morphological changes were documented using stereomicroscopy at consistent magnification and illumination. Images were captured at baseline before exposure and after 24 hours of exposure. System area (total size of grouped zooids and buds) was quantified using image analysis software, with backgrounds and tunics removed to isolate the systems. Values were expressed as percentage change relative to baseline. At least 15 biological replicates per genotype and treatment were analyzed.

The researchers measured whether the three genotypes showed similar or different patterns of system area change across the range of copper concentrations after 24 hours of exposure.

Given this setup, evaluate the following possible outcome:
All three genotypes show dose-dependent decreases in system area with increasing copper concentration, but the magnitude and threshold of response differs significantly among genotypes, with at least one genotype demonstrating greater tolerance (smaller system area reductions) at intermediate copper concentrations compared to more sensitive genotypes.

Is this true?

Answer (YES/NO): NO